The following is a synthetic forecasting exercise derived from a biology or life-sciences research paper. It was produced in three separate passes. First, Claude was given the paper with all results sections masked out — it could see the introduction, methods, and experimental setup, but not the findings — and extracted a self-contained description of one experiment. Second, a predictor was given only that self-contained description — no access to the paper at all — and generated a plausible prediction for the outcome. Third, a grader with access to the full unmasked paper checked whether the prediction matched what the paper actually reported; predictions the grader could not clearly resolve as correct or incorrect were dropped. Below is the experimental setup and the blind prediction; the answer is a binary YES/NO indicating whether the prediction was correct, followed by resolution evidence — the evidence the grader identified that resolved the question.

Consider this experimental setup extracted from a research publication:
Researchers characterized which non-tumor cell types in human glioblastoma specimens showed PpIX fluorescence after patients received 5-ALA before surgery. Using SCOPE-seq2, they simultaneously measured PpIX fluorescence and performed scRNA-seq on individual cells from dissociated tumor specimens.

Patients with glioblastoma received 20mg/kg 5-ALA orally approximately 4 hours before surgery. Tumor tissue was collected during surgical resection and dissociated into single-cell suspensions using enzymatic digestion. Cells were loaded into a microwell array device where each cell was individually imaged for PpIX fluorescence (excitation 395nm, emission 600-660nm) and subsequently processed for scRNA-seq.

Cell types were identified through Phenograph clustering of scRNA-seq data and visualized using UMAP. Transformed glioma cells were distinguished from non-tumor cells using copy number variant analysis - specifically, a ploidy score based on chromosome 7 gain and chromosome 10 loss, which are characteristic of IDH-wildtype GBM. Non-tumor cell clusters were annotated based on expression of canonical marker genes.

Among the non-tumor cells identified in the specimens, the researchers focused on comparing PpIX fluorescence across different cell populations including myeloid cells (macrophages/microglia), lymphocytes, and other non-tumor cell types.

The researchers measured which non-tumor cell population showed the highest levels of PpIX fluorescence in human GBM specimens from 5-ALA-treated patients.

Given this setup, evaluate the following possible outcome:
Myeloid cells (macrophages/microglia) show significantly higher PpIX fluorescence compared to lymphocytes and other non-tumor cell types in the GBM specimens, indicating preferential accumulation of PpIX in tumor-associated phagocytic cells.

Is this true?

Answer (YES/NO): YES